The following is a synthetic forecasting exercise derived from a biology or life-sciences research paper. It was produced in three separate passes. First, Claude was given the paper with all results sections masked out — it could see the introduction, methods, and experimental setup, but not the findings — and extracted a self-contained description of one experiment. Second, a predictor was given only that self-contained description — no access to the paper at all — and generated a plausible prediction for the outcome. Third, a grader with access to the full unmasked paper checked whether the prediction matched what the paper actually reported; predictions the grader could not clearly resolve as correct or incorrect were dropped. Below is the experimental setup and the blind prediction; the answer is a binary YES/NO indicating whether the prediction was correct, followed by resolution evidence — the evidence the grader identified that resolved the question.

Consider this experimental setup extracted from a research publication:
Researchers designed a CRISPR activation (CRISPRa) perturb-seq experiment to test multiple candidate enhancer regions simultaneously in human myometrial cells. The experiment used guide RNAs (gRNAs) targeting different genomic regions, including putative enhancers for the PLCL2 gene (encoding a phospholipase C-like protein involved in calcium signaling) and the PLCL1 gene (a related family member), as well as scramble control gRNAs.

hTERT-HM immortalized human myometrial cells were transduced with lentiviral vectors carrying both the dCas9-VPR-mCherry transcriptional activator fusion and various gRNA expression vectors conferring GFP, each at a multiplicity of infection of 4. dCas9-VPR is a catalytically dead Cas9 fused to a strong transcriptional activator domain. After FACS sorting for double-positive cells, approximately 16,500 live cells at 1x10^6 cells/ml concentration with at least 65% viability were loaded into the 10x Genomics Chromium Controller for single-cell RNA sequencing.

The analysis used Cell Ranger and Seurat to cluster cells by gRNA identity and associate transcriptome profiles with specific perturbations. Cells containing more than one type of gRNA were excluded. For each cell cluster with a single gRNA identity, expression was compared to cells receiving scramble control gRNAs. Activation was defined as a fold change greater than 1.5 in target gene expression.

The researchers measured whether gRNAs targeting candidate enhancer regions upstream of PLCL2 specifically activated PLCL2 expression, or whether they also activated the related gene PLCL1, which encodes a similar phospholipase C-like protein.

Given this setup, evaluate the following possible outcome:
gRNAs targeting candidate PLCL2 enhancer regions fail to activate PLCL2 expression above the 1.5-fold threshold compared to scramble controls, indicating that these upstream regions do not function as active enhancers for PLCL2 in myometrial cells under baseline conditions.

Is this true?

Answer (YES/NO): NO